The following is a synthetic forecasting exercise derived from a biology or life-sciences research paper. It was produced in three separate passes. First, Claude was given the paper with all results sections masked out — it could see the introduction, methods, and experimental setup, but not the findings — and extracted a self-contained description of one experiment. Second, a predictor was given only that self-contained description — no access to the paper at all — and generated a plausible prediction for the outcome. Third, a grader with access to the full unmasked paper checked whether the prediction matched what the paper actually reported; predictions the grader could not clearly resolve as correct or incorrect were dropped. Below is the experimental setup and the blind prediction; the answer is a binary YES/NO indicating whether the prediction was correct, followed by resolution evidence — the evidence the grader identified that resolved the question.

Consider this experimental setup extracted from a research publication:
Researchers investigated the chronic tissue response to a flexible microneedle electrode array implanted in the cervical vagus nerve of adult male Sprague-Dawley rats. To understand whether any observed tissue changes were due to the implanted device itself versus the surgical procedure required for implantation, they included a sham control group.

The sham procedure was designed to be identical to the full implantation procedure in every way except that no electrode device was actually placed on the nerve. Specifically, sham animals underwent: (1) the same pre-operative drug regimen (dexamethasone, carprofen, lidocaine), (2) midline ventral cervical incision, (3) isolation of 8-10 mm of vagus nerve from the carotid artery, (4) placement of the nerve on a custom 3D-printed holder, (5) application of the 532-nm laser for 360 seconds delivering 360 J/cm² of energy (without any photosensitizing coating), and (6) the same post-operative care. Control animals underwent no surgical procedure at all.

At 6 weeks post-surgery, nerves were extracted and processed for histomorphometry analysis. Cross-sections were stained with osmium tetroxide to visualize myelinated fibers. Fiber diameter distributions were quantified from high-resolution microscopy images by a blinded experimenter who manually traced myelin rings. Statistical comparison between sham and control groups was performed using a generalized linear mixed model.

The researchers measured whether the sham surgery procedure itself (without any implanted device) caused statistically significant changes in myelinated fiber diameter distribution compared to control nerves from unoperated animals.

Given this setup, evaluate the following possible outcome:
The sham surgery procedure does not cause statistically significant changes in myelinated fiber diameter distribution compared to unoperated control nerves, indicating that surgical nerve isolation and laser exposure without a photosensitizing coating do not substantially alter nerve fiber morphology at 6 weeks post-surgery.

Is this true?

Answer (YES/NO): YES